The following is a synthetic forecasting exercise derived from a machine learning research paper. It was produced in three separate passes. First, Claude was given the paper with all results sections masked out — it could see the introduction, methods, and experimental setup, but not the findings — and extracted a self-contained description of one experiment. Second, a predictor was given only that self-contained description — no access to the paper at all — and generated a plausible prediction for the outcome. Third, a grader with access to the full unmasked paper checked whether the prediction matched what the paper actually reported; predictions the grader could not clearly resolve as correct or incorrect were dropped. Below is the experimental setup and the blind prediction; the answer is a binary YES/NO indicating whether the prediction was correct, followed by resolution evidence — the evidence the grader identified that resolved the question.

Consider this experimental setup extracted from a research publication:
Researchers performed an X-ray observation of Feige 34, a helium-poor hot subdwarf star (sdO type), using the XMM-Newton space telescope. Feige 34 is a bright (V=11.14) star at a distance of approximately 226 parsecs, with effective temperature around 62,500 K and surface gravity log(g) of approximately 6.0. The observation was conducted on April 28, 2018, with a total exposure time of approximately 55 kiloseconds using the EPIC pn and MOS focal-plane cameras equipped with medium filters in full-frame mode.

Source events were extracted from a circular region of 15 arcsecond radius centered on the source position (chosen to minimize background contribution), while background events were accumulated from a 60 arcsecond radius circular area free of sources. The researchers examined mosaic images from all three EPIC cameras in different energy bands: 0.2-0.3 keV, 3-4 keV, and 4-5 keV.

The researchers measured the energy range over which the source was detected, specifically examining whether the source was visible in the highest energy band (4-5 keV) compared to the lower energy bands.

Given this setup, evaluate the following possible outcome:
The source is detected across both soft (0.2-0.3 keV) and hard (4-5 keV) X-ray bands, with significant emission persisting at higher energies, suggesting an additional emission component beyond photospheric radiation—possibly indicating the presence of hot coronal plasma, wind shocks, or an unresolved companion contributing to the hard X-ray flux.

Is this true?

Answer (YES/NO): NO